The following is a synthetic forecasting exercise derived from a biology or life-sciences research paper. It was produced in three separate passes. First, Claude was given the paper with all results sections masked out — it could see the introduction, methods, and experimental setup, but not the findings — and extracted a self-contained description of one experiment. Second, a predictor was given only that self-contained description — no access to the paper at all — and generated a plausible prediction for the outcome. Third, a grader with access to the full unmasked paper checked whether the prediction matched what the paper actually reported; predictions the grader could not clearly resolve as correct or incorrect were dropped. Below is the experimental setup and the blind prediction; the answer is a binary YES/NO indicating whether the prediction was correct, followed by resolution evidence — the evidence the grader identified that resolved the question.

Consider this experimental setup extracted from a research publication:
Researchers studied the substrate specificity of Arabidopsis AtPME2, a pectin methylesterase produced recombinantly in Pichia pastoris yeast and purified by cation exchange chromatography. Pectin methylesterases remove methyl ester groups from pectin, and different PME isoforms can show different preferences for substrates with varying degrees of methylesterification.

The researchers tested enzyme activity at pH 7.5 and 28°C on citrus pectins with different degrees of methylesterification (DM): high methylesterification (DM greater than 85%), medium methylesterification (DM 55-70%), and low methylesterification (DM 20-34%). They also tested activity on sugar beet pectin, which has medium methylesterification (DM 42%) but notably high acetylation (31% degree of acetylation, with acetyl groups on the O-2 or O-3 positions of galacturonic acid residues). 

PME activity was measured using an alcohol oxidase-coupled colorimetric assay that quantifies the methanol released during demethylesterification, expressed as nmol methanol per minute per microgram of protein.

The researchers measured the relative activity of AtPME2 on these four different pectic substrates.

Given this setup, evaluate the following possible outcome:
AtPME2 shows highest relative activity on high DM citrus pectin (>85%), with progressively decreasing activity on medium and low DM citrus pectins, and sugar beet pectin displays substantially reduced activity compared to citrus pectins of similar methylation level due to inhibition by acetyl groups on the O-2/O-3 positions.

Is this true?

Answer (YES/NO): NO